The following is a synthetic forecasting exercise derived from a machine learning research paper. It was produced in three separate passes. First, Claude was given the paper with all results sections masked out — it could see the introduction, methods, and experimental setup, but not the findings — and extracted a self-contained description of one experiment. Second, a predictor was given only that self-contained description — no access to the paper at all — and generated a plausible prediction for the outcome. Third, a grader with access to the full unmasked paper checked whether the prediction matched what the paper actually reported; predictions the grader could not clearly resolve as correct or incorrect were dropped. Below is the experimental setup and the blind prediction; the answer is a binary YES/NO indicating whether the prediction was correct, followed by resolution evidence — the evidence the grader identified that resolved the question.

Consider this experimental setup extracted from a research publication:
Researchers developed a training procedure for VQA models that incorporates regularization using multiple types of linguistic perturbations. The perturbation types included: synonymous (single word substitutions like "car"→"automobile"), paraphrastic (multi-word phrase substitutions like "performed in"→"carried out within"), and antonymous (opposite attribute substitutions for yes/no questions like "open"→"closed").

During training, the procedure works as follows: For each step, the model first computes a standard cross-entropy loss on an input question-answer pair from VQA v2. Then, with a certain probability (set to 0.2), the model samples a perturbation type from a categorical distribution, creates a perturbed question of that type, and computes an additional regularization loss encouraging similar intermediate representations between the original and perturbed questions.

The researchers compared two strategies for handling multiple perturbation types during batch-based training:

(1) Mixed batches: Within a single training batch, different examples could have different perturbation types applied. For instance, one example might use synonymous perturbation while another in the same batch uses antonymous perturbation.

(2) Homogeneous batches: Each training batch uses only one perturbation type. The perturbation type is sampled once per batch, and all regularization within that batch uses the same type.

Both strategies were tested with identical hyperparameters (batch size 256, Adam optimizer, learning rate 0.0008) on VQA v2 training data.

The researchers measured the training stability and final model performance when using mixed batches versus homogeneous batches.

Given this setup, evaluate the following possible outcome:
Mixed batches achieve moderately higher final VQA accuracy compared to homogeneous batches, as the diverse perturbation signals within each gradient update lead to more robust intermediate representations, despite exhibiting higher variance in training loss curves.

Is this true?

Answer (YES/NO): NO